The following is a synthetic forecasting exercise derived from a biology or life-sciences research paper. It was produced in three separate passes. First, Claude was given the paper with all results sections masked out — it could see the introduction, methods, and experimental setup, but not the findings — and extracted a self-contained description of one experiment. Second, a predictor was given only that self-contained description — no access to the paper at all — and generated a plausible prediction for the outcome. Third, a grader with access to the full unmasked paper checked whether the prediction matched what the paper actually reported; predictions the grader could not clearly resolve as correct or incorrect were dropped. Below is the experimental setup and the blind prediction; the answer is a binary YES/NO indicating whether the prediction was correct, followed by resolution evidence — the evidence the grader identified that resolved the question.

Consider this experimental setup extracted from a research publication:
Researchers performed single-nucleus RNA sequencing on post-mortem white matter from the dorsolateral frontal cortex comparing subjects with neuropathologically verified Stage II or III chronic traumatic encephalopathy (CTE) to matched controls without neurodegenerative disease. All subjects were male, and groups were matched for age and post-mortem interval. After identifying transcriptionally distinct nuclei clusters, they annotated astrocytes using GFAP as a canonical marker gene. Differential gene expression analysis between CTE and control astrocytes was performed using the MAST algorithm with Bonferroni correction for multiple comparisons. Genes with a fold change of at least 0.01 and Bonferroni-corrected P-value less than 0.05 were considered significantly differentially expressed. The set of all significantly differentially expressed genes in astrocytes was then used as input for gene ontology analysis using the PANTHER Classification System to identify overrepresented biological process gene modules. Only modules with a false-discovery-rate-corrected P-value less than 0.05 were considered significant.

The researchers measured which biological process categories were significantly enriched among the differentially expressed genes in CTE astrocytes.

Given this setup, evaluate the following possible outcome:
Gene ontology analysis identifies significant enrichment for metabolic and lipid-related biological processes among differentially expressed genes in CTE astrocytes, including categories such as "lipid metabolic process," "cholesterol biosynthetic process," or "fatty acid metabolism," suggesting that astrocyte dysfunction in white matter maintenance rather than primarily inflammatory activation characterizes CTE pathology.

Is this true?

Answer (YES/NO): NO